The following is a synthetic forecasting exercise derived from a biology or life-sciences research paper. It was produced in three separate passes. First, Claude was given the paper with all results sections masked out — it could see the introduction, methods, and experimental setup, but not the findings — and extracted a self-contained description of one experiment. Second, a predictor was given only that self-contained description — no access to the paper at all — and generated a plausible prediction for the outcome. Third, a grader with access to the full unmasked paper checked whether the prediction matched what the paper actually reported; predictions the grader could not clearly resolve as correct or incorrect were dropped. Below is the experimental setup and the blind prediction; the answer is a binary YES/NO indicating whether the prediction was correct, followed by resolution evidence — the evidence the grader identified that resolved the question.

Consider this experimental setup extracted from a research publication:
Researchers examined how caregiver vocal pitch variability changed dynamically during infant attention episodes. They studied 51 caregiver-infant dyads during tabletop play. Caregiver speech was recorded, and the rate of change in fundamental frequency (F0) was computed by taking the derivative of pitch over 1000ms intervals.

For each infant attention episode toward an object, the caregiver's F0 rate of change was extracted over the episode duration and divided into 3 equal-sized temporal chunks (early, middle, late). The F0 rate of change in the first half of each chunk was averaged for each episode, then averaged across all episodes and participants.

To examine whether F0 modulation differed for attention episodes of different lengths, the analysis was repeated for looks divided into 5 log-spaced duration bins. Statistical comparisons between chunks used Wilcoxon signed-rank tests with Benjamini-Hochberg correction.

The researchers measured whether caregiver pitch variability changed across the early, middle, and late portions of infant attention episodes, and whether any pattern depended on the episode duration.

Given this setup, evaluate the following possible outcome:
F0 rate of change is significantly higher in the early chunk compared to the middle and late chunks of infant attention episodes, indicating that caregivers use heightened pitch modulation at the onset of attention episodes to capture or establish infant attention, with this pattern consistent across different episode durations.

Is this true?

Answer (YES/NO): NO